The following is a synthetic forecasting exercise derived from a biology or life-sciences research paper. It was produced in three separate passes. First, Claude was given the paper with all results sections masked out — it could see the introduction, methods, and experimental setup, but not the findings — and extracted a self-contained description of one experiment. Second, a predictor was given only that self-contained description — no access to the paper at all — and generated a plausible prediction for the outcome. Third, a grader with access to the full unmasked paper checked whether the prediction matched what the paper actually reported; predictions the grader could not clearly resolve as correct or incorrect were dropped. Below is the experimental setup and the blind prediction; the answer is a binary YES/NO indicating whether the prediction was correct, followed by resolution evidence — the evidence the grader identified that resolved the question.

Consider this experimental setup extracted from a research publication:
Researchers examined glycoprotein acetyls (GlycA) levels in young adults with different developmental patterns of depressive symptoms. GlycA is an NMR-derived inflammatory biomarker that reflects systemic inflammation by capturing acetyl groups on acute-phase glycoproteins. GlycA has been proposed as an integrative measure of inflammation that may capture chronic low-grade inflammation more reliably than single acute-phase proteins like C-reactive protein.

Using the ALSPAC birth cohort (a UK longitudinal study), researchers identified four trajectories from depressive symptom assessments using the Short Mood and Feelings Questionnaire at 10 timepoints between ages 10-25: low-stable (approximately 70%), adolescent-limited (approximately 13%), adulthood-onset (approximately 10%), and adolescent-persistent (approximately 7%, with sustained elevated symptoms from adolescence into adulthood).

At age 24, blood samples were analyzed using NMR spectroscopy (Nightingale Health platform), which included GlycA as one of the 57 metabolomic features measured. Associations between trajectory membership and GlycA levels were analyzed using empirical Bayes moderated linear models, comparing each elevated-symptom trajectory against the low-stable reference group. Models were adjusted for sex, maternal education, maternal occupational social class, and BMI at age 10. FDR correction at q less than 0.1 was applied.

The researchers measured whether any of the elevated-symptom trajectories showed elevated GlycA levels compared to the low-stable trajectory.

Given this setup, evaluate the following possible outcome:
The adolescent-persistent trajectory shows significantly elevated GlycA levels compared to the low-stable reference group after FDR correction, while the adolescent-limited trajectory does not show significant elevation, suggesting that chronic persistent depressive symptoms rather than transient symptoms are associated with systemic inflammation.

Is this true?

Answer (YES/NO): NO